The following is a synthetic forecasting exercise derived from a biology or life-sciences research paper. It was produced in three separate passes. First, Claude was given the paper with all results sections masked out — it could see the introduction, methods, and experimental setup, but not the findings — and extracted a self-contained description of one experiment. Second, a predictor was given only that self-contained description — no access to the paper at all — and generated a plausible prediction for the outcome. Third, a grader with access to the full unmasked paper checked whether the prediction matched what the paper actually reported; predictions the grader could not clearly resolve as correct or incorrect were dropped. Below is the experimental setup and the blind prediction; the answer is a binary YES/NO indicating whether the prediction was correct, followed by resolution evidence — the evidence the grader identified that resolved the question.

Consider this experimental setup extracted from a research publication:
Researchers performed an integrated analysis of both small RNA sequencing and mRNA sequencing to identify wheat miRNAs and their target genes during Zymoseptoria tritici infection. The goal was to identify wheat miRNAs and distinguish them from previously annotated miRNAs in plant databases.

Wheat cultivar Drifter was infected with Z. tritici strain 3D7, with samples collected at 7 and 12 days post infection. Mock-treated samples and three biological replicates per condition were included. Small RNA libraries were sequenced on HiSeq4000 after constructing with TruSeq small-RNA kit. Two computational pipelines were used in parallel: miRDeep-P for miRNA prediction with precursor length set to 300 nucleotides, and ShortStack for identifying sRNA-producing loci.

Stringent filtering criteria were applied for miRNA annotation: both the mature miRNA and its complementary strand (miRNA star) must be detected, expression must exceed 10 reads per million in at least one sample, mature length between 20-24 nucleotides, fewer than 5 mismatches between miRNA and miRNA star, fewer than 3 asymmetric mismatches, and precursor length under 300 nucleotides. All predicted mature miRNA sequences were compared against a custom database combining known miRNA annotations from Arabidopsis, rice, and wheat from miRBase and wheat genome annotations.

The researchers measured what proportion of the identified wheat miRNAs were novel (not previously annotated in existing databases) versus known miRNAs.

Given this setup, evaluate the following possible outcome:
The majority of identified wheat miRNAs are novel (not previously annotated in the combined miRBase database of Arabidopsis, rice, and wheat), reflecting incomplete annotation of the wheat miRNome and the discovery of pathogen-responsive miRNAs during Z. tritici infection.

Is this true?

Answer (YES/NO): YES